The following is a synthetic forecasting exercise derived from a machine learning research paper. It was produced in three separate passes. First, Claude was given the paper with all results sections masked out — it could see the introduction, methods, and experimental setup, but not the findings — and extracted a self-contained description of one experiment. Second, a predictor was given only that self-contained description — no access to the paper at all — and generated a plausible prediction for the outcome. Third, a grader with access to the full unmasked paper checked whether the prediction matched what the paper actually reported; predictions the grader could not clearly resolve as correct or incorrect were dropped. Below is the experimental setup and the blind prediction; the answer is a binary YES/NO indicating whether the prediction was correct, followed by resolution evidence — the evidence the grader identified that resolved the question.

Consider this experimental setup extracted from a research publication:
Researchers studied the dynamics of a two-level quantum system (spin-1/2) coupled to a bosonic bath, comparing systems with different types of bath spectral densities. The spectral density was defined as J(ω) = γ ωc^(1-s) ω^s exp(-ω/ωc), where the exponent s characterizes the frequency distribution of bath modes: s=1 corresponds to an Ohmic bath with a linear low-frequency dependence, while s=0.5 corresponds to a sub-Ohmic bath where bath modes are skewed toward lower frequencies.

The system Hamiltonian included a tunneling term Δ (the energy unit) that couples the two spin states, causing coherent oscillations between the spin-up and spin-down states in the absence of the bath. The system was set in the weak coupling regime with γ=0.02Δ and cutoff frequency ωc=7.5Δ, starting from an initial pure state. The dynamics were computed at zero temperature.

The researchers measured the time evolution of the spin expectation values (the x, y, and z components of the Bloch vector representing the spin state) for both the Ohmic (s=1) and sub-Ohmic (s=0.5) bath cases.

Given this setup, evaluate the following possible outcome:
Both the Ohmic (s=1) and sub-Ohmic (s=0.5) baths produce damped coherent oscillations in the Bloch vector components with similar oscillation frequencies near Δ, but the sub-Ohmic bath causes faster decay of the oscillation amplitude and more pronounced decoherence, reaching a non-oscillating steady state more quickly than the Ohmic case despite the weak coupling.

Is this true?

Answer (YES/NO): NO